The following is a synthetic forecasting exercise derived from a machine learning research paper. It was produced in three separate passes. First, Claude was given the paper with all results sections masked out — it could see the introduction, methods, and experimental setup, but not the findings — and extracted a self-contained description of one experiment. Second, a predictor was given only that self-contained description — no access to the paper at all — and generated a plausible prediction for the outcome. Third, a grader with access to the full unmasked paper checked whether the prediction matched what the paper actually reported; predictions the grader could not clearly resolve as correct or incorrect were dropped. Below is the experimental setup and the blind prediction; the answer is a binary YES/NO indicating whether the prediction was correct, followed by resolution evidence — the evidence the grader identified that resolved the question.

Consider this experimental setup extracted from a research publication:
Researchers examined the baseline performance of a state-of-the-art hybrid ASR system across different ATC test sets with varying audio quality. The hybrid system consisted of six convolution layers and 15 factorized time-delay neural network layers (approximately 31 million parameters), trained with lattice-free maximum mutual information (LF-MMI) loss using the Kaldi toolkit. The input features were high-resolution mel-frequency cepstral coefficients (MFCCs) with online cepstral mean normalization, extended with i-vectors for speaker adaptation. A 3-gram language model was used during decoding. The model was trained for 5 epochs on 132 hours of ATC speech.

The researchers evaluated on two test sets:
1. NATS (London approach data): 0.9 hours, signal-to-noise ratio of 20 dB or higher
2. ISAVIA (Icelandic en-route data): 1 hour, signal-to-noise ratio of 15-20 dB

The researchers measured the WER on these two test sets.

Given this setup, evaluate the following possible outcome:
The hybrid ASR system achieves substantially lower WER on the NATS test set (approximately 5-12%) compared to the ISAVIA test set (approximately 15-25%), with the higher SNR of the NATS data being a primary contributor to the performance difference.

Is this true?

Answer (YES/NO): NO